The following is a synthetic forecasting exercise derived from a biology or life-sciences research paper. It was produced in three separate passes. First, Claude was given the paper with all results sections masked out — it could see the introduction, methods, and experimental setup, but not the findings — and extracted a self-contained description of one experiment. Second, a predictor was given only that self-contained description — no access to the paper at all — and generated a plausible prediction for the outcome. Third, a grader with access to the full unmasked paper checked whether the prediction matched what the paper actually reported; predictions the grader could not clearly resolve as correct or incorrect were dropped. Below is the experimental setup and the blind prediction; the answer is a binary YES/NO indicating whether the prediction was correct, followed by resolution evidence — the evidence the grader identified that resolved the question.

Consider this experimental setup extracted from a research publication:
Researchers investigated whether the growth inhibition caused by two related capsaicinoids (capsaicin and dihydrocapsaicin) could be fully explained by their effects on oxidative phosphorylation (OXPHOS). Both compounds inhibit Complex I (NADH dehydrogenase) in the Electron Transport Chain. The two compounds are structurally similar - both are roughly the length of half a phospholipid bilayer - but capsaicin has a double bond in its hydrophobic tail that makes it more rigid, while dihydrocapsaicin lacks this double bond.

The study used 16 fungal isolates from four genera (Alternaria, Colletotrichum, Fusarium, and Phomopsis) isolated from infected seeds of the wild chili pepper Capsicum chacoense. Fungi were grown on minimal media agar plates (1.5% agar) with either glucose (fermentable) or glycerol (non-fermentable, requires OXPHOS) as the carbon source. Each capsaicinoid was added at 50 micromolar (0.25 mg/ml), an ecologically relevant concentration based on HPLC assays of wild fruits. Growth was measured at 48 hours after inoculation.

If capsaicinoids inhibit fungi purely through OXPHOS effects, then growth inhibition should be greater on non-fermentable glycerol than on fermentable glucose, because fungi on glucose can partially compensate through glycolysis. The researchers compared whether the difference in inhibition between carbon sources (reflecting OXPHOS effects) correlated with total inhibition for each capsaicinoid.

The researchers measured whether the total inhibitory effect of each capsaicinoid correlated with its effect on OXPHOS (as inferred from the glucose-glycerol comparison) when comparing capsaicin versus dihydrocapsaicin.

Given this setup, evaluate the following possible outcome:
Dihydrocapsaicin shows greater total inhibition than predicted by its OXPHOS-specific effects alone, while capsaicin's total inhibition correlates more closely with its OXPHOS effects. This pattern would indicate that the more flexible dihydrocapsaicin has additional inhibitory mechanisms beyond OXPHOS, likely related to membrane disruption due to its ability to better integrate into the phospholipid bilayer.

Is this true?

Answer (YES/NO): NO